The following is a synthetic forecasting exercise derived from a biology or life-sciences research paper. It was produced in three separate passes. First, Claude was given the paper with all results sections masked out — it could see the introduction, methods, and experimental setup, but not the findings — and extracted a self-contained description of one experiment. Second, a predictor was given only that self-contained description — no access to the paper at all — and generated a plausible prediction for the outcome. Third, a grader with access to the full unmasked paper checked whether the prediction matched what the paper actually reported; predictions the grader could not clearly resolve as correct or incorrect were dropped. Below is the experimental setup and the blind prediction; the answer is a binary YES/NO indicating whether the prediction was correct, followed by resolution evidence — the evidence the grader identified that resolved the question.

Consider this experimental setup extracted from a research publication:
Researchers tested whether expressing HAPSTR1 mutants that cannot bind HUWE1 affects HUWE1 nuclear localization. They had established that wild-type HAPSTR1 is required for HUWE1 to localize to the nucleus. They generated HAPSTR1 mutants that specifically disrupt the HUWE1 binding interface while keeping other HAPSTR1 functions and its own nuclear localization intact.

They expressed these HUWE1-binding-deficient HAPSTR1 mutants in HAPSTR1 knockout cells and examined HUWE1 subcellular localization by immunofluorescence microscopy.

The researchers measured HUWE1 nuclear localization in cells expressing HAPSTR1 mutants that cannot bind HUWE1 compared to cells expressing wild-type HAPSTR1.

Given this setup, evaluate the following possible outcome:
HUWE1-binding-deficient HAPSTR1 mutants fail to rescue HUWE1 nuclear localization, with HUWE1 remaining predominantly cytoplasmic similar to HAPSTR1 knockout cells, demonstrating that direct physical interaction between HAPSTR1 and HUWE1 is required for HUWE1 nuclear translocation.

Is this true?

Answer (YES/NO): YES